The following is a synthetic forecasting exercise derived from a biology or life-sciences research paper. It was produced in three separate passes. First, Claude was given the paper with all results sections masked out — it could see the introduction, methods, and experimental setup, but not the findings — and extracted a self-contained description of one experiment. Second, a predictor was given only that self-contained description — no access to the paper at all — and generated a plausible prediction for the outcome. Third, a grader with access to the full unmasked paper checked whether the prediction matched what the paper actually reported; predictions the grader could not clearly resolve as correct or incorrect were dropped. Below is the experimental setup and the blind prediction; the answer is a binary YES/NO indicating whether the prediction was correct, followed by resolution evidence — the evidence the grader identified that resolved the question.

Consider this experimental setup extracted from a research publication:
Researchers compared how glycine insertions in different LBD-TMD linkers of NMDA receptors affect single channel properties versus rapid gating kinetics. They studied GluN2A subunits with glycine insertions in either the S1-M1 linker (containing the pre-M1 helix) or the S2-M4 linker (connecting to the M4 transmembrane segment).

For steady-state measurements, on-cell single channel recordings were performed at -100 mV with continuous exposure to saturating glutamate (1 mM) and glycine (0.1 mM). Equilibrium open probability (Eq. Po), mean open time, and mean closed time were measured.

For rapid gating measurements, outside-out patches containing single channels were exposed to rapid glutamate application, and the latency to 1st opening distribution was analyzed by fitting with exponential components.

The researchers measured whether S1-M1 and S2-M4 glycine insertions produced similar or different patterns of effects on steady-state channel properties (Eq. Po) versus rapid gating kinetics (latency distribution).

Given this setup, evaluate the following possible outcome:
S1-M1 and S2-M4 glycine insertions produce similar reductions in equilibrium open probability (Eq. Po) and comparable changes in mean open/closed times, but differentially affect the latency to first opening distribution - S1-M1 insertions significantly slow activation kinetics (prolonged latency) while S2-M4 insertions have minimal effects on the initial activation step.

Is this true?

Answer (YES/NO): NO